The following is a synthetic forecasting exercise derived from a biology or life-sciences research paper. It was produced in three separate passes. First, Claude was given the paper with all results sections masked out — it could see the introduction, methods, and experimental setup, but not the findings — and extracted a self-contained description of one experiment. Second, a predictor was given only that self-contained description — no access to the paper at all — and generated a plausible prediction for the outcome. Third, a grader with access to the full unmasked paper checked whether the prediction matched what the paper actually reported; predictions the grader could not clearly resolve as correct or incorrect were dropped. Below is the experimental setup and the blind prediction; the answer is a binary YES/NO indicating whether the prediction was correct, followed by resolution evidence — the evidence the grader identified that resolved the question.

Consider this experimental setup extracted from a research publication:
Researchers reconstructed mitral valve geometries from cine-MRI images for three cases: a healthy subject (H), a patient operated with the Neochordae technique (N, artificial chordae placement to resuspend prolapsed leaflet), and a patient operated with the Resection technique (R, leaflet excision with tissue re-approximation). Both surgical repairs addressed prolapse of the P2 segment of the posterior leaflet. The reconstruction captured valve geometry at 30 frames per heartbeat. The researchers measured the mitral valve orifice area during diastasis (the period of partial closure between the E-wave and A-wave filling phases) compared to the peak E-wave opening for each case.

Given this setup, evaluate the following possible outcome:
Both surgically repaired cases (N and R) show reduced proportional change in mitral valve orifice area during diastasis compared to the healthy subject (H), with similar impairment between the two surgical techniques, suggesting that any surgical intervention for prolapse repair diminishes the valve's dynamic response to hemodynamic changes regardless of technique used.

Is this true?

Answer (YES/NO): NO